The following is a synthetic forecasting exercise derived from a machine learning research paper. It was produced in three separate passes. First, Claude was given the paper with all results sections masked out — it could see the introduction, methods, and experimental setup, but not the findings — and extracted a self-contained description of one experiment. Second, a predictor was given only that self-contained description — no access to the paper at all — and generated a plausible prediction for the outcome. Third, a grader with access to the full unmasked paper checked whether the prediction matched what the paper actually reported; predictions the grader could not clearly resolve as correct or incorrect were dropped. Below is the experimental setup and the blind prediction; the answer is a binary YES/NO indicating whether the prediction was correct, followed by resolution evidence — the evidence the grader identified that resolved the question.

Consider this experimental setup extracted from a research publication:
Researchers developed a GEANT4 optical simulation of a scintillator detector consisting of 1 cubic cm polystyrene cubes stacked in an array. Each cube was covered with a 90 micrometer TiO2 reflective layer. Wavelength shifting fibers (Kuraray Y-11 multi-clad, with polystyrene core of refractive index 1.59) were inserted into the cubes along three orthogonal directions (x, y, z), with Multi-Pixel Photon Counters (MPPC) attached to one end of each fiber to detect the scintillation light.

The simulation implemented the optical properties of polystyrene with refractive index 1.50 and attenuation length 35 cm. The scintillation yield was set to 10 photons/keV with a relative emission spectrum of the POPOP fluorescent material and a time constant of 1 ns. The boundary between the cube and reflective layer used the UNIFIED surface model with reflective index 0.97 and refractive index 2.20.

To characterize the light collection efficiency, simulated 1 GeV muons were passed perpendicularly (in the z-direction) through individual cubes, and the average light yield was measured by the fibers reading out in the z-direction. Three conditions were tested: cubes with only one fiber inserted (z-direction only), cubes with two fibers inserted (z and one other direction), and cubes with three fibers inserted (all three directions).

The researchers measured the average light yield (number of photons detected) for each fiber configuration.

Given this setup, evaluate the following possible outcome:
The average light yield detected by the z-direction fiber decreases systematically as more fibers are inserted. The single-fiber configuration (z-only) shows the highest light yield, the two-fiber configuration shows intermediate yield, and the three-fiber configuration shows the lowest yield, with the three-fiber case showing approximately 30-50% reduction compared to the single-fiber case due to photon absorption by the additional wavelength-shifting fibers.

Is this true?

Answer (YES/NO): NO